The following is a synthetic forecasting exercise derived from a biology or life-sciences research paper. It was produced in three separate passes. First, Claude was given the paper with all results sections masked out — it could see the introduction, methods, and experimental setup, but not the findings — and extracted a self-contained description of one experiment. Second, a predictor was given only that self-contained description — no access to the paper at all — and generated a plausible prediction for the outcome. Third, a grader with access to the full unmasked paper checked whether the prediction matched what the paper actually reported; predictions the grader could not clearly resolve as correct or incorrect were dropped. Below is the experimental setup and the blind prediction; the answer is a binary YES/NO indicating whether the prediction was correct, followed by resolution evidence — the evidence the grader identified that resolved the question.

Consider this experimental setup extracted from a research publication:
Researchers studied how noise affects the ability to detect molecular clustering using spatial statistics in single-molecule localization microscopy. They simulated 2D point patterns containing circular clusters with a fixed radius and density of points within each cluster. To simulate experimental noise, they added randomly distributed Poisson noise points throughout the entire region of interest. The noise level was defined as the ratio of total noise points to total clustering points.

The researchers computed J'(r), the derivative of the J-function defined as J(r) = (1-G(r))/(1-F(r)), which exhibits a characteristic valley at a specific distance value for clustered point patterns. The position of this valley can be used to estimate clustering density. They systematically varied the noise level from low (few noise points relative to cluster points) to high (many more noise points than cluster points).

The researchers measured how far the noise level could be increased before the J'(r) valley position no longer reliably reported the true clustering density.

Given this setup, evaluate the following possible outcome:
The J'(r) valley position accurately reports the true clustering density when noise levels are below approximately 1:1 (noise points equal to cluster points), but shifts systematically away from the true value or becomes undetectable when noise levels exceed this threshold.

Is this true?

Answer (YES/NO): NO